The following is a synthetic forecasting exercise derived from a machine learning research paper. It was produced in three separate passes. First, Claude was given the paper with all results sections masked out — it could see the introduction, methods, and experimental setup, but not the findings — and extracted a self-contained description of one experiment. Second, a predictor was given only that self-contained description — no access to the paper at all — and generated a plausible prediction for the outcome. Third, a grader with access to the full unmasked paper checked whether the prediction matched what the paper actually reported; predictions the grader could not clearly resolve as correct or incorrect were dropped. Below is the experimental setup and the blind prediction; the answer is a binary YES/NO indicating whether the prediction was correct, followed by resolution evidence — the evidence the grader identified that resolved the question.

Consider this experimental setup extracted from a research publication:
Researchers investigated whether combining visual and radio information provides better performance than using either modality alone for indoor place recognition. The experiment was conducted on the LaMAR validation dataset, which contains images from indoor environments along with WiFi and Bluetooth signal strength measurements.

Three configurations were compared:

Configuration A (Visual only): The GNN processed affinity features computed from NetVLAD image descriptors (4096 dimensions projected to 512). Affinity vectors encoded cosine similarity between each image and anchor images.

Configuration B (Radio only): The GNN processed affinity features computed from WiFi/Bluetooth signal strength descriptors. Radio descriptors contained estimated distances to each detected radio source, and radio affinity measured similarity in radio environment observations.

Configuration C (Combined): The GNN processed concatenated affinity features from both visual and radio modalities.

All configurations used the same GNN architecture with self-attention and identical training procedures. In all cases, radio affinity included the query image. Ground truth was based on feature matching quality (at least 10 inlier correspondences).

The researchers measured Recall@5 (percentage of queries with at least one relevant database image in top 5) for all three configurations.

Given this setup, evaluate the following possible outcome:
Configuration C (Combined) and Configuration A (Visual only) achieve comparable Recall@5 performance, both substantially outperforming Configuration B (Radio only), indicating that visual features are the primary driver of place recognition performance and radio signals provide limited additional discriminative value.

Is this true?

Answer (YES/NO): NO